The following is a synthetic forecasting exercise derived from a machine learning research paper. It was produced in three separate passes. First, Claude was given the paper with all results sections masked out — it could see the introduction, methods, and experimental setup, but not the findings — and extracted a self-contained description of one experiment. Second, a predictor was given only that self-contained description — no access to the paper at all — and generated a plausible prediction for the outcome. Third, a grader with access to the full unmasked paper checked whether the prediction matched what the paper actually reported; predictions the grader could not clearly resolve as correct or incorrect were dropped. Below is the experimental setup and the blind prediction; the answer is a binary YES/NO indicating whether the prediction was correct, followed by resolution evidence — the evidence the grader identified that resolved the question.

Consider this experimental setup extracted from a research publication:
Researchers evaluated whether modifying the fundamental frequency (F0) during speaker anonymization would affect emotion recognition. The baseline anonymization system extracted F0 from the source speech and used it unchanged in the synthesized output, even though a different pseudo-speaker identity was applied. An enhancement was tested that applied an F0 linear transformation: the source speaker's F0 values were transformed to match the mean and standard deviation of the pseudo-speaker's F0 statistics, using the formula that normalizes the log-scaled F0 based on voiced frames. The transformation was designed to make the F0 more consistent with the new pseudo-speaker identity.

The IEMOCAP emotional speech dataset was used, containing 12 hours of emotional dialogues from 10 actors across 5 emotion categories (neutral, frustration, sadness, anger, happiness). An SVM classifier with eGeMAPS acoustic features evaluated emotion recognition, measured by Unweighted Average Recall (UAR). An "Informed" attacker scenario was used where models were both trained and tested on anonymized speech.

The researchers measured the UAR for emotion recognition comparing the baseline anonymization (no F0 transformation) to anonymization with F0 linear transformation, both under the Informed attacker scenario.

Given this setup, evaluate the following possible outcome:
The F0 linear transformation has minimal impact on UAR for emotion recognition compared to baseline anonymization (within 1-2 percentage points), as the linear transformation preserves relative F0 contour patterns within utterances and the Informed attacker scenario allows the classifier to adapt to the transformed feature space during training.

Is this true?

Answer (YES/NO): YES